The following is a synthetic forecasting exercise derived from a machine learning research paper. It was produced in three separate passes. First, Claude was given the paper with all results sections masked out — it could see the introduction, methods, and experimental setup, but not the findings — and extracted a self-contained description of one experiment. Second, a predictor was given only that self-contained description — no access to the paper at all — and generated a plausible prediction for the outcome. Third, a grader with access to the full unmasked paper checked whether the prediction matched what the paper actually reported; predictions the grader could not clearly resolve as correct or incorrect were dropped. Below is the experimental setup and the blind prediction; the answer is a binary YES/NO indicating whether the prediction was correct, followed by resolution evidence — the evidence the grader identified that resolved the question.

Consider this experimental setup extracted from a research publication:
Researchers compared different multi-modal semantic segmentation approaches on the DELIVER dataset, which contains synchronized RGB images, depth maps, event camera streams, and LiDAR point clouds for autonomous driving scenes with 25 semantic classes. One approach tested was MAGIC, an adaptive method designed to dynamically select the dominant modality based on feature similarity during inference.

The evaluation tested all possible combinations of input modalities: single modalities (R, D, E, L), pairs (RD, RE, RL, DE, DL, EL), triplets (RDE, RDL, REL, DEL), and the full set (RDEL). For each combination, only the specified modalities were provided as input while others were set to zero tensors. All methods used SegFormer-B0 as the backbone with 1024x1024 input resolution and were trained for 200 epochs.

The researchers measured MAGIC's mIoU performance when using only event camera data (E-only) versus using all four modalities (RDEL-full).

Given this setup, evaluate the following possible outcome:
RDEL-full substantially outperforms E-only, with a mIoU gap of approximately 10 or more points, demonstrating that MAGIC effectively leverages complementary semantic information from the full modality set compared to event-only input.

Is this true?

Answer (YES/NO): YES